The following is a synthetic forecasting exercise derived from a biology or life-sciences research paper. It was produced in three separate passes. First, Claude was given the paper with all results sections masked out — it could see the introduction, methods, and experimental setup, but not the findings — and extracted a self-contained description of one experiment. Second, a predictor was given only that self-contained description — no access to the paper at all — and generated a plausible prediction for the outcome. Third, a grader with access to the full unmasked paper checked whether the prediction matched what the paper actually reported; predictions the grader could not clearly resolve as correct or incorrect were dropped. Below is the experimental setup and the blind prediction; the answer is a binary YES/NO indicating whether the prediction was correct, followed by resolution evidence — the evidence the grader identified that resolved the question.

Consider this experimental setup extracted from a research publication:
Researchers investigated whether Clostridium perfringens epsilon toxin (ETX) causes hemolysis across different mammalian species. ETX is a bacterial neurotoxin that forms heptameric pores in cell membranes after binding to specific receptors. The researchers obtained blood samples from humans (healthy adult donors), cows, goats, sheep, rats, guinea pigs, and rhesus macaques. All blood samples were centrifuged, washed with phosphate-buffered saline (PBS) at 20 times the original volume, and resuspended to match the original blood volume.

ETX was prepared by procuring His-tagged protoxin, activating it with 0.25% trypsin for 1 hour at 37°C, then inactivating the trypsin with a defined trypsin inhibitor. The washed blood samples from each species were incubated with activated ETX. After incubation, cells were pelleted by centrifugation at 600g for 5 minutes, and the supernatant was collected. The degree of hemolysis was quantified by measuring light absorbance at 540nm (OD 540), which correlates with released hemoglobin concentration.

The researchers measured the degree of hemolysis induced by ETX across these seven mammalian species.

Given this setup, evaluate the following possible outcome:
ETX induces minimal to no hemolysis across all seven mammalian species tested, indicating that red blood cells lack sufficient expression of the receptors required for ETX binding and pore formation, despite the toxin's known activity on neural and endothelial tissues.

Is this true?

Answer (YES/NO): NO